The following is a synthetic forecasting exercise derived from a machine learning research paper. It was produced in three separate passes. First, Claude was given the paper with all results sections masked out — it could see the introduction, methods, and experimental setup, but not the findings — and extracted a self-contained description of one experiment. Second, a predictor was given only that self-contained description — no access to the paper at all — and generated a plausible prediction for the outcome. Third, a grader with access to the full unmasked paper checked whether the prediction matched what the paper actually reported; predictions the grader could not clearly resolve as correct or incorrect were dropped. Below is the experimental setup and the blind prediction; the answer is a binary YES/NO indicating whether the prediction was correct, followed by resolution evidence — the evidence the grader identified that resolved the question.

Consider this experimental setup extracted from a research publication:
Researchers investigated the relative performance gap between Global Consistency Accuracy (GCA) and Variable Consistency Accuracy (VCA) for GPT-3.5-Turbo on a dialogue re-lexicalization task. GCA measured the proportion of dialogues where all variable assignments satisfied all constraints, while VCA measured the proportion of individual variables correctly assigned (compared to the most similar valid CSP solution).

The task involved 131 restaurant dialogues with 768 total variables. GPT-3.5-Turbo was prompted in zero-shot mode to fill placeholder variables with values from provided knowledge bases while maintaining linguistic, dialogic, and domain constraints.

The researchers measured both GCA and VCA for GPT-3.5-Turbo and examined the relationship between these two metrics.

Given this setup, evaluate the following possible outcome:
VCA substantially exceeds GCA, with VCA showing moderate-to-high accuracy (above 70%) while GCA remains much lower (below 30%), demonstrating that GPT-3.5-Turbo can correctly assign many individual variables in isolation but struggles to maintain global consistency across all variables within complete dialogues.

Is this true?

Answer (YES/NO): NO